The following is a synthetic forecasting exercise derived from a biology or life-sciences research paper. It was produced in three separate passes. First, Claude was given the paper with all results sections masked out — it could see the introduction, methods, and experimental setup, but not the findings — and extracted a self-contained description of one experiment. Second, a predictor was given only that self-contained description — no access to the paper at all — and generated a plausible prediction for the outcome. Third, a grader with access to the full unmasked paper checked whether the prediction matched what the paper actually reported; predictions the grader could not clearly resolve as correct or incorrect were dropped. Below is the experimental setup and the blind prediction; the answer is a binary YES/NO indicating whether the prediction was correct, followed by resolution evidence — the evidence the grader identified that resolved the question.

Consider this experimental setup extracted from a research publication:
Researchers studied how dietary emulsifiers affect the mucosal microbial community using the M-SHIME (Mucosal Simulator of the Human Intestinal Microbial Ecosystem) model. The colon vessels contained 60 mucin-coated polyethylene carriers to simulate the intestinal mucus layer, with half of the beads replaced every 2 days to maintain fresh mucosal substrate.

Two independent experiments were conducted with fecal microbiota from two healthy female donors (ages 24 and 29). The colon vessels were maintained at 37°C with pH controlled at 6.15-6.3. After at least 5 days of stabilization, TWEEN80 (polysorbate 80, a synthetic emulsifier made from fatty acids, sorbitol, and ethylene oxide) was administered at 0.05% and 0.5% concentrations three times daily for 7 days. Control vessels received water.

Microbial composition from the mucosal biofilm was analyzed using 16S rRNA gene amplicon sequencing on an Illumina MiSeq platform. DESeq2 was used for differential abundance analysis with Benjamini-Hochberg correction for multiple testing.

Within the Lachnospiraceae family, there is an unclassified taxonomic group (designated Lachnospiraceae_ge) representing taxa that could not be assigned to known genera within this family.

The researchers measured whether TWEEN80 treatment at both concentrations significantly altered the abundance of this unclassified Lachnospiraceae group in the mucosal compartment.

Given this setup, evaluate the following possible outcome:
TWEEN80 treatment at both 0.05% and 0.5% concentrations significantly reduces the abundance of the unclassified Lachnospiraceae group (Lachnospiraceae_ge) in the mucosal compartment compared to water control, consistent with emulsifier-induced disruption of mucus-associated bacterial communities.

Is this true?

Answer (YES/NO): YES